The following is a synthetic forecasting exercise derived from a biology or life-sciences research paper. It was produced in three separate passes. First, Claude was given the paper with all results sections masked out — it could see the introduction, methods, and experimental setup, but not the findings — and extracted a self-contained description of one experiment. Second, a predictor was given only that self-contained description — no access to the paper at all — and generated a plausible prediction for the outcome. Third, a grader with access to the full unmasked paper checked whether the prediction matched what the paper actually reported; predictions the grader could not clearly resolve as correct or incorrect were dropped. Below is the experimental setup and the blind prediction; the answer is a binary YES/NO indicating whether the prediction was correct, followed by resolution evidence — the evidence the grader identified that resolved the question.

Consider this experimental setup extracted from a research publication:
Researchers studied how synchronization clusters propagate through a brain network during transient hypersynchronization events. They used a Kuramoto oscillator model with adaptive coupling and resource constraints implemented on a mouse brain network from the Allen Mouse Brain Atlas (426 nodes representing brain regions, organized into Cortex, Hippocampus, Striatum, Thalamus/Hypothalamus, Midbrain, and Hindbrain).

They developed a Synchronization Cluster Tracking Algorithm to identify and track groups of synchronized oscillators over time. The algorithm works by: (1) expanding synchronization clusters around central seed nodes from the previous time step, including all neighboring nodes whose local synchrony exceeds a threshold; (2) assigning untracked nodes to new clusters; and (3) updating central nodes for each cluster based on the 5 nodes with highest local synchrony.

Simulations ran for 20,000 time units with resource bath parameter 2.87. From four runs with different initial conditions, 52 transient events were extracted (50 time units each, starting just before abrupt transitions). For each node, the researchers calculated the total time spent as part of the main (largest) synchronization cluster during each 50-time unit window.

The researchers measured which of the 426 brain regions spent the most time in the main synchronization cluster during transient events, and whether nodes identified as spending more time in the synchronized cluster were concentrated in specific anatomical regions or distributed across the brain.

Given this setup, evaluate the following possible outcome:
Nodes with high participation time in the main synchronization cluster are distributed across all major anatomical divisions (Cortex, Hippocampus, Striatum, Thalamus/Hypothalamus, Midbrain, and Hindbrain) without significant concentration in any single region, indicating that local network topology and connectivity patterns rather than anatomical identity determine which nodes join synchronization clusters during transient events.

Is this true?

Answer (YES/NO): NO